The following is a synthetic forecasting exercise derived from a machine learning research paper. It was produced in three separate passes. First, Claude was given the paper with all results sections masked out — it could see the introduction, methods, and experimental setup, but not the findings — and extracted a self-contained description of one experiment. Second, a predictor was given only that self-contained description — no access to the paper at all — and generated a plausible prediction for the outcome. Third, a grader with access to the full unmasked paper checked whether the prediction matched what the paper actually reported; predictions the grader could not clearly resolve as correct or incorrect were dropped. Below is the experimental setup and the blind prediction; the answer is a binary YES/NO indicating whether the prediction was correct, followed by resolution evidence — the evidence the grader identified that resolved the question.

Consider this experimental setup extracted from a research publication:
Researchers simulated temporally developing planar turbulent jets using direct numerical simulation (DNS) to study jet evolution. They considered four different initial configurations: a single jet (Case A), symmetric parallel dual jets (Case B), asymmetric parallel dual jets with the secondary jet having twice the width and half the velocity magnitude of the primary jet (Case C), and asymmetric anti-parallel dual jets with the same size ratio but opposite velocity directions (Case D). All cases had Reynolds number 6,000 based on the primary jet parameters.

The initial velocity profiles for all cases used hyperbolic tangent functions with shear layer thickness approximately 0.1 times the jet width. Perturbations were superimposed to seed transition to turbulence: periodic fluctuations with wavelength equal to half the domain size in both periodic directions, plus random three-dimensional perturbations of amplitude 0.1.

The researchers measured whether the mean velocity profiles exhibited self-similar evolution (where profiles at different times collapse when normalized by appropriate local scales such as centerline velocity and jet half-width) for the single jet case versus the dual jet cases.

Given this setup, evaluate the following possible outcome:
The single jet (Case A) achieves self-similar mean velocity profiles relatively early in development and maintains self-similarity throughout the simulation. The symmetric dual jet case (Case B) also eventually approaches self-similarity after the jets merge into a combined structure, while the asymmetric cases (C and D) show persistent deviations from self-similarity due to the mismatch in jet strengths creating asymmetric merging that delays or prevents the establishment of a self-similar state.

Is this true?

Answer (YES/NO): NO